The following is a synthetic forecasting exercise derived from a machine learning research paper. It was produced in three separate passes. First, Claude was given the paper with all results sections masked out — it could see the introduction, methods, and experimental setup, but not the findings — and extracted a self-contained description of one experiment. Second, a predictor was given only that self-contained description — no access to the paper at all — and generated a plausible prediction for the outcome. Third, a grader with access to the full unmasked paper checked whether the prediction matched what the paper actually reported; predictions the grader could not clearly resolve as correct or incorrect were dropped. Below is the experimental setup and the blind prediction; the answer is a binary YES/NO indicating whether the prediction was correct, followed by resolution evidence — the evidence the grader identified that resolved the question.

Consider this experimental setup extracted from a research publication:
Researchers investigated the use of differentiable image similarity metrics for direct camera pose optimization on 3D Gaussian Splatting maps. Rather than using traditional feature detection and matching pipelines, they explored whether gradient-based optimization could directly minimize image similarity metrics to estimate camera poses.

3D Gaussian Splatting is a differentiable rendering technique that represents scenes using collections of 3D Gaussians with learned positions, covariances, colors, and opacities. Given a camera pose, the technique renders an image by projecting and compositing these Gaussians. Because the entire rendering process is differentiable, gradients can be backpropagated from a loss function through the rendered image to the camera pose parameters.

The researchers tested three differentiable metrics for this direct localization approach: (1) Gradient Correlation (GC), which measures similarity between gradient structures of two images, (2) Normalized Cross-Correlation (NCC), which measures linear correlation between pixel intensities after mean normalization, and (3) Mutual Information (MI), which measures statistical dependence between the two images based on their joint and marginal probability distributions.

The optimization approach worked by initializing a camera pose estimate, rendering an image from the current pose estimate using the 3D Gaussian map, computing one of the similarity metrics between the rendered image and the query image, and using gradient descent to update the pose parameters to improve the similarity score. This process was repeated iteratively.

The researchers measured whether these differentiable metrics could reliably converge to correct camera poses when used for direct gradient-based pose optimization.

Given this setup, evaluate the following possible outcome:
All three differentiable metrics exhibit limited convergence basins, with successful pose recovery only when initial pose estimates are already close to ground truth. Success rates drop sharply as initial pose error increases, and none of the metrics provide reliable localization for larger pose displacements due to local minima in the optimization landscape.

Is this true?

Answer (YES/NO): YES